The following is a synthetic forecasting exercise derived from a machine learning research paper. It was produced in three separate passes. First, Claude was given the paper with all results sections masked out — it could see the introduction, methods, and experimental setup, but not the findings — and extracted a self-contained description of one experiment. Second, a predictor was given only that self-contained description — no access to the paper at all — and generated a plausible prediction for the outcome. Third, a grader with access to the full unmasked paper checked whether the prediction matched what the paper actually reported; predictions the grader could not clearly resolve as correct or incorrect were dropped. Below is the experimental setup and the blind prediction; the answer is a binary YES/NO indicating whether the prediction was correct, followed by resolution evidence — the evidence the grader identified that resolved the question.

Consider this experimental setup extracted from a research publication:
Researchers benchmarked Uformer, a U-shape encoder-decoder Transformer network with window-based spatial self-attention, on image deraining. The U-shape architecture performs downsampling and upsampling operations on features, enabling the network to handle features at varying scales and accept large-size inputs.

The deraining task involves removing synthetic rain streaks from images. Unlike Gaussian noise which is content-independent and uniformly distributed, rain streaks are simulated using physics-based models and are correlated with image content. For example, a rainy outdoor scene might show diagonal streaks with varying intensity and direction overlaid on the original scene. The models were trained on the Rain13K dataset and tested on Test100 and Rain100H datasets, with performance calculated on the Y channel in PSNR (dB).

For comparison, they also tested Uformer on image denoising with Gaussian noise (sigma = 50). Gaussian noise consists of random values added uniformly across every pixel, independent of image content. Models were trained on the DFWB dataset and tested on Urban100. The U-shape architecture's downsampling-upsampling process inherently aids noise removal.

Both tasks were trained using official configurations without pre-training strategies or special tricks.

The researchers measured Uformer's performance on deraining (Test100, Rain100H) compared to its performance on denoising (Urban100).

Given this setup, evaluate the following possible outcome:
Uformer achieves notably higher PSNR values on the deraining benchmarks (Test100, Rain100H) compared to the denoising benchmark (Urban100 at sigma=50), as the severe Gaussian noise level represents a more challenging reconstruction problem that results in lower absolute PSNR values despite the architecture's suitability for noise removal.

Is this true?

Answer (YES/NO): NO